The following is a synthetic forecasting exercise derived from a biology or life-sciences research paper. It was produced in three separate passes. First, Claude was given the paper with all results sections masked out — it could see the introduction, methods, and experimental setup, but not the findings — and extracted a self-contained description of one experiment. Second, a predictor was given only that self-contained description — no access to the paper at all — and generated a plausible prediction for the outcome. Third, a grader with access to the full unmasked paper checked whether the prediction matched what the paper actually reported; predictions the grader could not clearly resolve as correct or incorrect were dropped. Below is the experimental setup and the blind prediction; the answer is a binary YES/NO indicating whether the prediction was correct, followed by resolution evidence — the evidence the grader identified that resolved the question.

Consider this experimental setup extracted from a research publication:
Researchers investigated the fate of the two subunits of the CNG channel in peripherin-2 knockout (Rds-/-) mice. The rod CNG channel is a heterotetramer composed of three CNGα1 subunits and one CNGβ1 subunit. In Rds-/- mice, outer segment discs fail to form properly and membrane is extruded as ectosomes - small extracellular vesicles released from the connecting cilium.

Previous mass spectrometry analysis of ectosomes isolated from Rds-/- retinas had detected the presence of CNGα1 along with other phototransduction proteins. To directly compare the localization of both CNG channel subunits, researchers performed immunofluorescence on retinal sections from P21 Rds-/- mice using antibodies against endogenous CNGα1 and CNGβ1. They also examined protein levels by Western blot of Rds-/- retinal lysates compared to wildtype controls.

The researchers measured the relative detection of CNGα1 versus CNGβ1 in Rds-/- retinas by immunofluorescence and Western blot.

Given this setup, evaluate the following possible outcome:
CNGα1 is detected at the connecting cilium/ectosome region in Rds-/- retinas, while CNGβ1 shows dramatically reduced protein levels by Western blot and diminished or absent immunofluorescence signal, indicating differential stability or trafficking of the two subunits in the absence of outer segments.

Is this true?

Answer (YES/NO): YES